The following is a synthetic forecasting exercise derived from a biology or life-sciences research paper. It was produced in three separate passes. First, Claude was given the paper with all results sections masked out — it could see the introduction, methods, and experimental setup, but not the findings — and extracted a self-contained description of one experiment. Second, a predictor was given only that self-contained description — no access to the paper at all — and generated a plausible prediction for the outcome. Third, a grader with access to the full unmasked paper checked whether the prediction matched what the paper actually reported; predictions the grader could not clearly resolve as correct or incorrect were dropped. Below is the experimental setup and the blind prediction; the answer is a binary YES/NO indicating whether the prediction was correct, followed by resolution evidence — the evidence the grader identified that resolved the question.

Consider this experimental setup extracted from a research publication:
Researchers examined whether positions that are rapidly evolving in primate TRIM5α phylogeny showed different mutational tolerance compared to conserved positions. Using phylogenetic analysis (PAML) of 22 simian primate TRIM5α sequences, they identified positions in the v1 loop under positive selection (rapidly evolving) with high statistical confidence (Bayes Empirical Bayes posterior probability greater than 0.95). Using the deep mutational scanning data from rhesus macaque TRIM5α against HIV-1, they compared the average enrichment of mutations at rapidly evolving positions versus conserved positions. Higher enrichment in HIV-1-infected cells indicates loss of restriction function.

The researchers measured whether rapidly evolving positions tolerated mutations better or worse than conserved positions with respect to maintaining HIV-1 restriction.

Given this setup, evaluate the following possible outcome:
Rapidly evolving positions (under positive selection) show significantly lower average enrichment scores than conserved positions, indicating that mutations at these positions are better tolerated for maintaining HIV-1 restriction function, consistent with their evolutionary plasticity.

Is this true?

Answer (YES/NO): NO